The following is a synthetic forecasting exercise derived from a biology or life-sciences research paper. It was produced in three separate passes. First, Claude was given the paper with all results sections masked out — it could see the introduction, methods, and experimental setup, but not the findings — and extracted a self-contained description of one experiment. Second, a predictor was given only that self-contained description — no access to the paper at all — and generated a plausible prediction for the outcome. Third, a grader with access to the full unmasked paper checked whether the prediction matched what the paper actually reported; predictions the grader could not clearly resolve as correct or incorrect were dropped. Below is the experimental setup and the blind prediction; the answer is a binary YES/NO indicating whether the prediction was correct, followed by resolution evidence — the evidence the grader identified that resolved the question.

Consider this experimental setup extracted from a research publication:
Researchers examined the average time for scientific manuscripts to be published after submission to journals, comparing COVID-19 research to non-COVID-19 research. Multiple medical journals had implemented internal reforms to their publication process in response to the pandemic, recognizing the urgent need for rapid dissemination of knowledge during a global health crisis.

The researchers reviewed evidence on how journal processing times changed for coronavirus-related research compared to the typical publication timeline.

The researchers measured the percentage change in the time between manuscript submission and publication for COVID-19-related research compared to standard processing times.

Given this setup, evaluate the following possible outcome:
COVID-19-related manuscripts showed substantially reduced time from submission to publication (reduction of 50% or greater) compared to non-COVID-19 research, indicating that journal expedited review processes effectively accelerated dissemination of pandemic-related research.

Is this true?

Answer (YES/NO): NO